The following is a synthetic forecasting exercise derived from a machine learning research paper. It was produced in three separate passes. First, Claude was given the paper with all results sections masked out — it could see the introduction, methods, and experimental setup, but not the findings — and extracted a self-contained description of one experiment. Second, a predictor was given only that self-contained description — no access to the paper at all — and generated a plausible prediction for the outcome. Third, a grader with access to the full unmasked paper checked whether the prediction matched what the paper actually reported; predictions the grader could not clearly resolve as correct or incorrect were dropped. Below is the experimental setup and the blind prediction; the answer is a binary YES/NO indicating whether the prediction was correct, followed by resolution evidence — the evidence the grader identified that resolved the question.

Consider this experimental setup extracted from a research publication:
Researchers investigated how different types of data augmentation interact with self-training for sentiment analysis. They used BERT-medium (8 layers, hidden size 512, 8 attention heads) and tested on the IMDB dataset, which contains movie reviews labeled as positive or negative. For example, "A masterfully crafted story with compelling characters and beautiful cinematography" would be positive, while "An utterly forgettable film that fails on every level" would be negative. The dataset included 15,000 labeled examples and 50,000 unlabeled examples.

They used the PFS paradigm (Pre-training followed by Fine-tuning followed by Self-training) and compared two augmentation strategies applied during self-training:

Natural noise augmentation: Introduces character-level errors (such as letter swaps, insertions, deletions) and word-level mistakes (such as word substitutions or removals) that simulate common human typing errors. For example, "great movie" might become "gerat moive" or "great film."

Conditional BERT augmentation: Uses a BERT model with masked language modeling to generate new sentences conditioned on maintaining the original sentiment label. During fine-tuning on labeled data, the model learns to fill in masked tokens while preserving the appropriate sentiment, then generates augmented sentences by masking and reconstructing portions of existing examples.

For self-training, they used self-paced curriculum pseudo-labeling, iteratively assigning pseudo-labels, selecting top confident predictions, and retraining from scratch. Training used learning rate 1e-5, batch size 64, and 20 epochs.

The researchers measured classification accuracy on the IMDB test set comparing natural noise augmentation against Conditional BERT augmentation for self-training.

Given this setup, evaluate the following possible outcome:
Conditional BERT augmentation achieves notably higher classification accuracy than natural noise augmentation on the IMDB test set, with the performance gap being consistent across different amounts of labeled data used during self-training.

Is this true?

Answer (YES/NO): NO